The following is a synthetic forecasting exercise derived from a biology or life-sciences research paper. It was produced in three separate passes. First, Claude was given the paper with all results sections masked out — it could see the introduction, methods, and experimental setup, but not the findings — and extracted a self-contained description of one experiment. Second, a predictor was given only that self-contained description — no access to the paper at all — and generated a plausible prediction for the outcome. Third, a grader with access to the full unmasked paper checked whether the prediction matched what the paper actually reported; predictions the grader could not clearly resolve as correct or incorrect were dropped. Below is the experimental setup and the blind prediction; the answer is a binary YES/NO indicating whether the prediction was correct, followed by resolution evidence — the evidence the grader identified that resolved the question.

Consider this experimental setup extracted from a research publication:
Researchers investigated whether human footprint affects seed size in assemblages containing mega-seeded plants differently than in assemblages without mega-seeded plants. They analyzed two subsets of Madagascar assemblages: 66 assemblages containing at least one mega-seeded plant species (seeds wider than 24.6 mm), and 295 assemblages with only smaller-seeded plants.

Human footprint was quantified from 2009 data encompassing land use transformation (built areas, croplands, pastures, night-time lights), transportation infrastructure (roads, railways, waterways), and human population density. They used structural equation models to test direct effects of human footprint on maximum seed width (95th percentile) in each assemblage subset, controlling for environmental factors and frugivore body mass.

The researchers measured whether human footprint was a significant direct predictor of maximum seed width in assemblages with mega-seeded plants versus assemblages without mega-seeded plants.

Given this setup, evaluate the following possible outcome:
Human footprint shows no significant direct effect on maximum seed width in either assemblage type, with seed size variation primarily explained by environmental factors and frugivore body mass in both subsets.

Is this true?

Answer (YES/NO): YES